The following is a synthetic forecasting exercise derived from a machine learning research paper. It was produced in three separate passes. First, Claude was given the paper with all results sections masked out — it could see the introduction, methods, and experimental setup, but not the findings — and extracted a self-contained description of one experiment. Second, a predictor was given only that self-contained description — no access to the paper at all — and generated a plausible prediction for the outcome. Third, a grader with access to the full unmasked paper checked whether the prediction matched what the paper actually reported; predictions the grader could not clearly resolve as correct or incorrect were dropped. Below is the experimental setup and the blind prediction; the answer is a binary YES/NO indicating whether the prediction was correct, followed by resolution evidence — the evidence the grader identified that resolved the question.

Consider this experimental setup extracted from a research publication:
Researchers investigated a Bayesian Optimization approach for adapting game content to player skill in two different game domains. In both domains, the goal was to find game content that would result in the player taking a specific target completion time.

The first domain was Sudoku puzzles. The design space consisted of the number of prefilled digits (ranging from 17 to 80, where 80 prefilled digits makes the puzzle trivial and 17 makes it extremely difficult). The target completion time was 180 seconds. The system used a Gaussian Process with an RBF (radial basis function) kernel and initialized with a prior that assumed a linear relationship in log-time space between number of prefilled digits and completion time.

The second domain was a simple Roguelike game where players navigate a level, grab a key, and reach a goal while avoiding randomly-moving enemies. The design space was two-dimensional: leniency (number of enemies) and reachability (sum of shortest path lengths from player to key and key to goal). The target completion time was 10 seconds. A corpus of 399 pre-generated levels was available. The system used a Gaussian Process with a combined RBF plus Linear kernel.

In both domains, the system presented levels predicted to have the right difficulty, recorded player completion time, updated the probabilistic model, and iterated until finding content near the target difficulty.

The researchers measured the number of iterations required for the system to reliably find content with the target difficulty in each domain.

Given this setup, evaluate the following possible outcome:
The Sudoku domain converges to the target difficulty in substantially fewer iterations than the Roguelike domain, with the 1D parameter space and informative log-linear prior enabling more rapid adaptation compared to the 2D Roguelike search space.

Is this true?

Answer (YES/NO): YES